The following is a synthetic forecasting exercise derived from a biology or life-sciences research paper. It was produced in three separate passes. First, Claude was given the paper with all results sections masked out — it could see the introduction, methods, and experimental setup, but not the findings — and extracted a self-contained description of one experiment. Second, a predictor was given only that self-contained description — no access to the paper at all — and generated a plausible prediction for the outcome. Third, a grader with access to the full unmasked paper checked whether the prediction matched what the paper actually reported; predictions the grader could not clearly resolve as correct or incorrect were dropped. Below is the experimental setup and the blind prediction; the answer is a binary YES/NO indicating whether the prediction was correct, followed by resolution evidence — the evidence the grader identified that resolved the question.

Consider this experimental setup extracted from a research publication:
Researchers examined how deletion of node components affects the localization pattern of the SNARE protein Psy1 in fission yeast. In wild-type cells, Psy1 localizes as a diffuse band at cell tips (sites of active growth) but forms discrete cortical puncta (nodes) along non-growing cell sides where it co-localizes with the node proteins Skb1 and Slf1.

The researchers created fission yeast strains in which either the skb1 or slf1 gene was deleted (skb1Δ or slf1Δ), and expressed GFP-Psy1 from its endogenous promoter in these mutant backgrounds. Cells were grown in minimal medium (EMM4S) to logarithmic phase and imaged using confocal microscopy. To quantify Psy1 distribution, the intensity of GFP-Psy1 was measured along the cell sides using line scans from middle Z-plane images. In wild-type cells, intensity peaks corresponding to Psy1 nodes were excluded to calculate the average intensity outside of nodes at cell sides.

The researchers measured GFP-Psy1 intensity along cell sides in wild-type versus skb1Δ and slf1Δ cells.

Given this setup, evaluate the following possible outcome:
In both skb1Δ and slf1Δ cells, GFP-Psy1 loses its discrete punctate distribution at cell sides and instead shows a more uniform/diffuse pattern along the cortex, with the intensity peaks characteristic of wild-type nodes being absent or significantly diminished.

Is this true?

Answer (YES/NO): YES